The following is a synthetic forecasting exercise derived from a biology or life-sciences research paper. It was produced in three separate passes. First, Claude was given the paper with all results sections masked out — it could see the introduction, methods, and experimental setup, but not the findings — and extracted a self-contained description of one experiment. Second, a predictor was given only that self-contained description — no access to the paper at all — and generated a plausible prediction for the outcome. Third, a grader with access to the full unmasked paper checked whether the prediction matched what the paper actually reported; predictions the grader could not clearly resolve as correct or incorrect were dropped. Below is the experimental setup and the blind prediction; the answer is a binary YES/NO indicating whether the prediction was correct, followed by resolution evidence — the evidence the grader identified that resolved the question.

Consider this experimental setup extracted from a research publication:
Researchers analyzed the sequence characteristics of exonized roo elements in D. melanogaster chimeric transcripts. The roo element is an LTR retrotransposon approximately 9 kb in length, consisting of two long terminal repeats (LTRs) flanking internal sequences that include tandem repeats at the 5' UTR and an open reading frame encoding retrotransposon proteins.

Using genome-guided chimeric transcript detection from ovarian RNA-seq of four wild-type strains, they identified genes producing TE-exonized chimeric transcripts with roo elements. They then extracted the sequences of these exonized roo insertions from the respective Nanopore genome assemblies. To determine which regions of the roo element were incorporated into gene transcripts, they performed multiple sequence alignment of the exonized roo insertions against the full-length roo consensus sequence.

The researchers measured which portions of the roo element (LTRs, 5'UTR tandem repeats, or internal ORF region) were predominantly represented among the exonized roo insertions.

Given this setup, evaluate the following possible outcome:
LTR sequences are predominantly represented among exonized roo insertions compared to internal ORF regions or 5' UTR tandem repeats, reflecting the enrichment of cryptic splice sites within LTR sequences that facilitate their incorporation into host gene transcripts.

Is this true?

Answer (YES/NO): NO